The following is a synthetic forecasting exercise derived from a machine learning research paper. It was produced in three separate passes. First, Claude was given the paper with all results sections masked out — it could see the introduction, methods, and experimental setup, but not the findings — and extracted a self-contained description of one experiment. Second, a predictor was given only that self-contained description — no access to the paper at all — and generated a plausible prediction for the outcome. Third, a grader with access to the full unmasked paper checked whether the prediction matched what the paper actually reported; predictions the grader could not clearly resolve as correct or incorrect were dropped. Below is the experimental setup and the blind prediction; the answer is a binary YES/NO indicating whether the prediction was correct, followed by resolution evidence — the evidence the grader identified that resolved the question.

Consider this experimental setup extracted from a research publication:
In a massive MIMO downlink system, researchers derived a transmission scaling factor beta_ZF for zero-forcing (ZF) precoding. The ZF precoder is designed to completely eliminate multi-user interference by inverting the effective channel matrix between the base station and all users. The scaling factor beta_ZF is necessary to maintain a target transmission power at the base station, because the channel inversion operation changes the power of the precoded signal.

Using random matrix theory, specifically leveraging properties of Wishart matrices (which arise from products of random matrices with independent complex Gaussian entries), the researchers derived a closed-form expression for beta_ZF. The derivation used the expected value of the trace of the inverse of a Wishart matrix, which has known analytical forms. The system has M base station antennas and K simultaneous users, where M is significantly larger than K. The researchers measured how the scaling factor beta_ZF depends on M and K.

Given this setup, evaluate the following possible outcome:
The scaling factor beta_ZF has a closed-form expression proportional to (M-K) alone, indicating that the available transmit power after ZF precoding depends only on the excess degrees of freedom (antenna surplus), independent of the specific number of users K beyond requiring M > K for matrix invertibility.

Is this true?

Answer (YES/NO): NO